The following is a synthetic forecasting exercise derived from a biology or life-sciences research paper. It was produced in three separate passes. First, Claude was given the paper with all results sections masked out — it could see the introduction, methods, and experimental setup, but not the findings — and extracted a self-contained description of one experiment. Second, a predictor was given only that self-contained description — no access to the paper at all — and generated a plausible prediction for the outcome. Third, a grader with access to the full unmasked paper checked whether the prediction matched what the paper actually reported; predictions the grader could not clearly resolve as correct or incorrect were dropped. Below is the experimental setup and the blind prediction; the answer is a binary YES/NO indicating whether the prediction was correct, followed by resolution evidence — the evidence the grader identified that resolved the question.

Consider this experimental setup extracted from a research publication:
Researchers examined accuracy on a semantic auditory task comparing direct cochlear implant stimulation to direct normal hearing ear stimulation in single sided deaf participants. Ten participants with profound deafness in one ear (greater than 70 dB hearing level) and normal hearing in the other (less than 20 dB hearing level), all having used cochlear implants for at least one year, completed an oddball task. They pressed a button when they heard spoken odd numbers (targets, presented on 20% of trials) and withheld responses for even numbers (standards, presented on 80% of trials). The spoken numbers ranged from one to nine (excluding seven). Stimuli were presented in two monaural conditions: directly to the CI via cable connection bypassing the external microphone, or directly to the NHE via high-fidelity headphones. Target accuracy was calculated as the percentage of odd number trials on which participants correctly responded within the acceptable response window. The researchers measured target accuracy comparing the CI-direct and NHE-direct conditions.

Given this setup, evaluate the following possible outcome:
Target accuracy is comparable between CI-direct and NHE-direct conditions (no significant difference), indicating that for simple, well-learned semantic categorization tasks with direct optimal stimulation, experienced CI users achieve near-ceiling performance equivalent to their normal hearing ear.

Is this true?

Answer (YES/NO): NO